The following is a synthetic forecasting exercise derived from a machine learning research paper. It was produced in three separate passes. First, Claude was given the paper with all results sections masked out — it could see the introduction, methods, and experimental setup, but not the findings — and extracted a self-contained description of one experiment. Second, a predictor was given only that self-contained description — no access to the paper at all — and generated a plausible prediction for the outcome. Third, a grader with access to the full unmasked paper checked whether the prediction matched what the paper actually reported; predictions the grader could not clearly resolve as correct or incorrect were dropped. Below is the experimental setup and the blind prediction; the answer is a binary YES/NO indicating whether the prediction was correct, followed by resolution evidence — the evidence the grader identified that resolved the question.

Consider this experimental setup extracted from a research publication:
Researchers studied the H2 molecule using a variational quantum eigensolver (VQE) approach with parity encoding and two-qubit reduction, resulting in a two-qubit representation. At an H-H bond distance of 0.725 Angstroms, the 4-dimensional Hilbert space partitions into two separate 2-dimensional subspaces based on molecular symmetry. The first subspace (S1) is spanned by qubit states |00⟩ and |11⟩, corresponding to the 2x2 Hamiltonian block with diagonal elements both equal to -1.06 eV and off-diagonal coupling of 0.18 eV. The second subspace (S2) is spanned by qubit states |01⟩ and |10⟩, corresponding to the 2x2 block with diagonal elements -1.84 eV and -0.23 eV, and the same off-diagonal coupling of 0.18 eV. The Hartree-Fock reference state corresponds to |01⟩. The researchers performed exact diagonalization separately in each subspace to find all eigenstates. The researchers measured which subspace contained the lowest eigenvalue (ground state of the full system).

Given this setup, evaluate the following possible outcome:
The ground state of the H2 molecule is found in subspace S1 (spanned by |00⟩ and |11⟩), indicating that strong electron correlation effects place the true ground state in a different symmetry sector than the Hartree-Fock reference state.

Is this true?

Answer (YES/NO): NO